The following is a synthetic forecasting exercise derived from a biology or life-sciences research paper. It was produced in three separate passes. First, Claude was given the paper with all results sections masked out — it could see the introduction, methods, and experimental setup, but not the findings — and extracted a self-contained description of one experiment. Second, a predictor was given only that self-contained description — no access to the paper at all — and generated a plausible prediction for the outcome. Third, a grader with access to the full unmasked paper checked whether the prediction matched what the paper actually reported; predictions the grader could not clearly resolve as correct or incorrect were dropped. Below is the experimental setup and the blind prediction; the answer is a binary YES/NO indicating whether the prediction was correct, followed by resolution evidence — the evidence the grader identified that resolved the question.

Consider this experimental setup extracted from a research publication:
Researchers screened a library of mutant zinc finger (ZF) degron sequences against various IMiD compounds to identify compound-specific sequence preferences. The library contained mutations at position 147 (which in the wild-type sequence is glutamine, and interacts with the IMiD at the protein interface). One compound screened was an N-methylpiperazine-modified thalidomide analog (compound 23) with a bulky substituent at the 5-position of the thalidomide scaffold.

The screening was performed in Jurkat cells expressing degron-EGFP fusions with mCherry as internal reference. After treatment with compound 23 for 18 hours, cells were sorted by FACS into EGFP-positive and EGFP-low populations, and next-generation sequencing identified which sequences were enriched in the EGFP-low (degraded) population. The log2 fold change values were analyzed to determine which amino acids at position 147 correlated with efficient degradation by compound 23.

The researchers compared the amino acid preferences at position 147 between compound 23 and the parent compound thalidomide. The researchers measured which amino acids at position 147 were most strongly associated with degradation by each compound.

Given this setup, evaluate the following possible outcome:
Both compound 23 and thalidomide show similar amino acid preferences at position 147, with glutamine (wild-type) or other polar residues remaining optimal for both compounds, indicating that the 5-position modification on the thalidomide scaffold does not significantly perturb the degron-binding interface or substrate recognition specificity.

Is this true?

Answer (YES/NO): NO